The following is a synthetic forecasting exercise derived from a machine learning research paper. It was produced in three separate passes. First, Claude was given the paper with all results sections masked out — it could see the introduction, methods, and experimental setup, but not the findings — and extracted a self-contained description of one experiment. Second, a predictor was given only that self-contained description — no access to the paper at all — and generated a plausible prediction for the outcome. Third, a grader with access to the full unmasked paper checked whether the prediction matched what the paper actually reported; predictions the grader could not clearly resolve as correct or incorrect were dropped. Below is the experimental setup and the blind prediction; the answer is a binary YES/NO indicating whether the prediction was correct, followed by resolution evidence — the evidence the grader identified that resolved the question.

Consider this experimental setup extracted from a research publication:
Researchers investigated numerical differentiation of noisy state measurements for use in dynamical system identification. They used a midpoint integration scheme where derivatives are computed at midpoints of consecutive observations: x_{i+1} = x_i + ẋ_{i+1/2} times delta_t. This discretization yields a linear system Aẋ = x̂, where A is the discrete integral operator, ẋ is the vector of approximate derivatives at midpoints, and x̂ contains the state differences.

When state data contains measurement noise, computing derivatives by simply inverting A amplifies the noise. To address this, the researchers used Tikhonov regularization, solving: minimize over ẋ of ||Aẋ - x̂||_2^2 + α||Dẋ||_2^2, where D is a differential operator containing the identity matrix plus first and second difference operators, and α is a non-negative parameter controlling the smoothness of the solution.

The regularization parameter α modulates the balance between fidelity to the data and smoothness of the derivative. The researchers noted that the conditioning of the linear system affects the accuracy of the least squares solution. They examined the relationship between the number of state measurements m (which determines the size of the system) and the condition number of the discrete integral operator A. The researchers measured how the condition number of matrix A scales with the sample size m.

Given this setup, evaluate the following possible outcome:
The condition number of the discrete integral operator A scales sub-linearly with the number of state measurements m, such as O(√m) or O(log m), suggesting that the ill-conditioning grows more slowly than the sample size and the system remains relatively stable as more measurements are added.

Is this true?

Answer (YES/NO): NO